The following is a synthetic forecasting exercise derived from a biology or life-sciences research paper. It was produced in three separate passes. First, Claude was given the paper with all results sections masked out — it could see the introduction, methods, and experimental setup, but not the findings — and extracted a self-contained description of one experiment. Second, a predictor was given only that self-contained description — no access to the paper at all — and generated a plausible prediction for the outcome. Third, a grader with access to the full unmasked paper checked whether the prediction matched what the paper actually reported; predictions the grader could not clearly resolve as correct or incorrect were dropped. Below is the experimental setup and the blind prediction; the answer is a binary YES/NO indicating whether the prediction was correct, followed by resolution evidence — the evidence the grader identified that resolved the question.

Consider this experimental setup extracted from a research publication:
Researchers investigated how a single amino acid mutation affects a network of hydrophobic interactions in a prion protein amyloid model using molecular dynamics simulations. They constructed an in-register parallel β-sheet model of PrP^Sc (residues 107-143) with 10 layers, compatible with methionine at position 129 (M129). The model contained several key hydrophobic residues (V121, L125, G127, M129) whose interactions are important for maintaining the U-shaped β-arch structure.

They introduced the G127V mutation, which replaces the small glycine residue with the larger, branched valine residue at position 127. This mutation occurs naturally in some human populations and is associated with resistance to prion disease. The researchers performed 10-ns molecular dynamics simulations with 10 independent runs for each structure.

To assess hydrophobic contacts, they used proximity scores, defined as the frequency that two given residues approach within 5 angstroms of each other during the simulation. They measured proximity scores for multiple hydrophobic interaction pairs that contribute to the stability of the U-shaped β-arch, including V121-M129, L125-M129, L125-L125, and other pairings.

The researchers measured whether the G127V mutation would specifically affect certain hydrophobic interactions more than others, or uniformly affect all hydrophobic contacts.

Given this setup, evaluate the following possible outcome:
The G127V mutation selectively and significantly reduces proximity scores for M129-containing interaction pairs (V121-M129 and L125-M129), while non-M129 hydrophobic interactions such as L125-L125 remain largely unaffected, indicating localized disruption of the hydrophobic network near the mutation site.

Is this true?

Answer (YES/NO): NO